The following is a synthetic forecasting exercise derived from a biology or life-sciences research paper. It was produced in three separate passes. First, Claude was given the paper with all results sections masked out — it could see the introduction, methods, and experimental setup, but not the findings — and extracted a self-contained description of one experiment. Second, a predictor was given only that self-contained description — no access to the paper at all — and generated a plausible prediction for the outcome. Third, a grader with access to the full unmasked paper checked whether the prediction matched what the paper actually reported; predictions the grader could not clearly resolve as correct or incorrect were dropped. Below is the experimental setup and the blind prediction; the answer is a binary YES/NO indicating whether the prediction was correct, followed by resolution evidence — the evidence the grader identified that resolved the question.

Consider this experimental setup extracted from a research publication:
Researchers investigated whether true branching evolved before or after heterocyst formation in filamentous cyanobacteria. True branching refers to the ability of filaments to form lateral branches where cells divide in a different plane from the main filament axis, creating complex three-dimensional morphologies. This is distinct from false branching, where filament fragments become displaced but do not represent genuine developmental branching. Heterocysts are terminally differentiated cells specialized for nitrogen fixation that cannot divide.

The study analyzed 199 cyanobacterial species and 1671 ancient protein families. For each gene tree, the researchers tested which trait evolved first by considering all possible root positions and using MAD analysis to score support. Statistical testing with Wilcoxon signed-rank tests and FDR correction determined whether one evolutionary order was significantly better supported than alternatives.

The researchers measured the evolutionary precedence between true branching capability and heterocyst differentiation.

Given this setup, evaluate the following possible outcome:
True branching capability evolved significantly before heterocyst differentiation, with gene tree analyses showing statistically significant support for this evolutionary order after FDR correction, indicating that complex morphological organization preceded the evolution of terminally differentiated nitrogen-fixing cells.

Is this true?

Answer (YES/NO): NO